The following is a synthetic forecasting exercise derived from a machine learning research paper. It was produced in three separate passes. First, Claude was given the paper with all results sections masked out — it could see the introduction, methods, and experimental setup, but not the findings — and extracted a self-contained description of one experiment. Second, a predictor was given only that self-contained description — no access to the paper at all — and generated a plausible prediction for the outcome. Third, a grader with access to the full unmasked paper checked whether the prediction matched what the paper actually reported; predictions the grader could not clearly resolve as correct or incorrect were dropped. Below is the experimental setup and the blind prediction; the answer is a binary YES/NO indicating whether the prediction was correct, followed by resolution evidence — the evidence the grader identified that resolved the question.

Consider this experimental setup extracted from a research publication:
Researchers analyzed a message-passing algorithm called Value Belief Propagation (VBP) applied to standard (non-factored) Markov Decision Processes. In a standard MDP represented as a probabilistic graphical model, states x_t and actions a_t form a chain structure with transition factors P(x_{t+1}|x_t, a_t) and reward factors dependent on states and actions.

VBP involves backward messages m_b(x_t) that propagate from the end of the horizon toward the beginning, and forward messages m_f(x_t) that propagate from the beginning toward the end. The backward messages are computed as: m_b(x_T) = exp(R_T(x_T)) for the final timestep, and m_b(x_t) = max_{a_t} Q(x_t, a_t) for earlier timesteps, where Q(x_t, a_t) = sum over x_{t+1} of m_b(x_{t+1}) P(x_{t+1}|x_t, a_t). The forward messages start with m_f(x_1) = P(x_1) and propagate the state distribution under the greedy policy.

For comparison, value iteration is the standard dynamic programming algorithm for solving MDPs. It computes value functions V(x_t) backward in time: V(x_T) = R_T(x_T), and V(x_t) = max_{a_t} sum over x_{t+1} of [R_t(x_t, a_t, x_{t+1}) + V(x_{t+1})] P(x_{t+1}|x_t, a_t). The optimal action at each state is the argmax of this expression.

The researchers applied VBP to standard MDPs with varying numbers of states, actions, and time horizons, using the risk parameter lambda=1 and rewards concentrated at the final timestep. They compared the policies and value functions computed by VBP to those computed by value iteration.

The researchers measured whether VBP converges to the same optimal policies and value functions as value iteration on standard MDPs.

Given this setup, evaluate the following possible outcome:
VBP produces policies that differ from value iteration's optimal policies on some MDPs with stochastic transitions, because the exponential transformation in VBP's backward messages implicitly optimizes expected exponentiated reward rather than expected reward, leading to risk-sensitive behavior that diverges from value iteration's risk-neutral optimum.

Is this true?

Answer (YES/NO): NO